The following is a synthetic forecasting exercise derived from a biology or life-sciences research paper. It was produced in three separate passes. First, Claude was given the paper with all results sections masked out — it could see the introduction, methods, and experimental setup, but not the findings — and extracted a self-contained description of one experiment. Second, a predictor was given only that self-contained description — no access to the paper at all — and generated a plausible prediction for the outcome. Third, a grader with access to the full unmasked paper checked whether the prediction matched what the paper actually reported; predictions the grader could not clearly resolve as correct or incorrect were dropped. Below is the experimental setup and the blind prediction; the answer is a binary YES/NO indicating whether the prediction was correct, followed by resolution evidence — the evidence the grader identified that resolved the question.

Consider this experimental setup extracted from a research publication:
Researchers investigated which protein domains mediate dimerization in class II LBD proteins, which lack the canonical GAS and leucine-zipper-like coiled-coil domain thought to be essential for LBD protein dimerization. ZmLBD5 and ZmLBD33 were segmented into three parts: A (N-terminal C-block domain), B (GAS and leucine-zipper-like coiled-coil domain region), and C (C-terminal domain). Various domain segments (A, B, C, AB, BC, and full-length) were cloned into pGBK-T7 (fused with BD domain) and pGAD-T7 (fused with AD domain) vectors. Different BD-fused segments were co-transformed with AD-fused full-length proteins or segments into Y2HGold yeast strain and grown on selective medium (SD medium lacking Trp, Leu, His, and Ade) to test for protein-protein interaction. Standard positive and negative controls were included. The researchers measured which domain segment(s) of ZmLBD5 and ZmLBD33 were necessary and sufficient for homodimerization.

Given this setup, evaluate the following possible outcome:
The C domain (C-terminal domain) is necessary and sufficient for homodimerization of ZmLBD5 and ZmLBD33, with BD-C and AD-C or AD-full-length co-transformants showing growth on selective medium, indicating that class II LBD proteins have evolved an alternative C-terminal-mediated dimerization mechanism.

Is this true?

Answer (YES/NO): NO